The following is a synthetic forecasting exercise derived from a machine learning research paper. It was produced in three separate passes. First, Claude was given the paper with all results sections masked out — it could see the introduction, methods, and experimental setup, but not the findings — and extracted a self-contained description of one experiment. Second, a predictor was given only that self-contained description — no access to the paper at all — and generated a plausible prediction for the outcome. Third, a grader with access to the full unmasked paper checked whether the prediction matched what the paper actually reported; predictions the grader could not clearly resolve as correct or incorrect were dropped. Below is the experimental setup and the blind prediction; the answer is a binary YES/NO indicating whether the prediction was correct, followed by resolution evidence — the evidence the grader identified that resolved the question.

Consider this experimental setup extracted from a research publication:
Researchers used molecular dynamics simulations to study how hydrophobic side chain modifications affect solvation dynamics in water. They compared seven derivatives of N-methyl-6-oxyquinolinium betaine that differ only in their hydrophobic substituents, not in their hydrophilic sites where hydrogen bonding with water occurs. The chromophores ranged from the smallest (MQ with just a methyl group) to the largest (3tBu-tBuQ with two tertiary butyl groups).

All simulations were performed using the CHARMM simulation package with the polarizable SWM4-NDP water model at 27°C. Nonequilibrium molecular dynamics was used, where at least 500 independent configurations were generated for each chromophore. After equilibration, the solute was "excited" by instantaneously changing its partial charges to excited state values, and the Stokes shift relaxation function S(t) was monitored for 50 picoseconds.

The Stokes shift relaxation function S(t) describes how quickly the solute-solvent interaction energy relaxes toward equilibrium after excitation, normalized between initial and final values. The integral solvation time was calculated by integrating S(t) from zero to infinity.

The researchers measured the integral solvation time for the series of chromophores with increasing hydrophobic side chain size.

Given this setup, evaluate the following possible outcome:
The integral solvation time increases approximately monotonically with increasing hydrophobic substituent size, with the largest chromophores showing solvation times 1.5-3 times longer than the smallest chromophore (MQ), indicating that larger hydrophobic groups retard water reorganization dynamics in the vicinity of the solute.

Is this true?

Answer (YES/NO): NO